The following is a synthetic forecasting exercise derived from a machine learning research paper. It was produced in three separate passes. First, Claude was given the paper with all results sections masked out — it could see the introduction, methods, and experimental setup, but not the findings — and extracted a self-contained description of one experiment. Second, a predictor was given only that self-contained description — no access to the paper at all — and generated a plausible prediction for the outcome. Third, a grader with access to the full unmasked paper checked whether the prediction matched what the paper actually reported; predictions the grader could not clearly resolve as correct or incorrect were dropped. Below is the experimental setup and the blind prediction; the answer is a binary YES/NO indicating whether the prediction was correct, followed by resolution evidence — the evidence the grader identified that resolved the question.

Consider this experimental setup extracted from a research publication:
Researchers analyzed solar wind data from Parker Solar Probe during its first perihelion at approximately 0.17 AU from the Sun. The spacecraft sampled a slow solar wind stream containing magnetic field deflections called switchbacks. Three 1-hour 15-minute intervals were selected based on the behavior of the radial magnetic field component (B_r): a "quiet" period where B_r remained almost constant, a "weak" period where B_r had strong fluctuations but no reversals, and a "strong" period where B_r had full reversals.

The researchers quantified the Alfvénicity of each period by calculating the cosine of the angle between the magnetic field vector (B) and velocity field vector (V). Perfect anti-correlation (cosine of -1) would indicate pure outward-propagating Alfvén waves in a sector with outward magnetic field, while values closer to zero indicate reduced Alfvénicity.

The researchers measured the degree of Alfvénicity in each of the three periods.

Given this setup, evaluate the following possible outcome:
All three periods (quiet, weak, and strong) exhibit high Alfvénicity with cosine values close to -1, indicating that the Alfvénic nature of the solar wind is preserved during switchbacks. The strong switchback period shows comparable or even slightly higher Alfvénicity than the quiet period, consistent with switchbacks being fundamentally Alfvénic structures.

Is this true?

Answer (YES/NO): NO